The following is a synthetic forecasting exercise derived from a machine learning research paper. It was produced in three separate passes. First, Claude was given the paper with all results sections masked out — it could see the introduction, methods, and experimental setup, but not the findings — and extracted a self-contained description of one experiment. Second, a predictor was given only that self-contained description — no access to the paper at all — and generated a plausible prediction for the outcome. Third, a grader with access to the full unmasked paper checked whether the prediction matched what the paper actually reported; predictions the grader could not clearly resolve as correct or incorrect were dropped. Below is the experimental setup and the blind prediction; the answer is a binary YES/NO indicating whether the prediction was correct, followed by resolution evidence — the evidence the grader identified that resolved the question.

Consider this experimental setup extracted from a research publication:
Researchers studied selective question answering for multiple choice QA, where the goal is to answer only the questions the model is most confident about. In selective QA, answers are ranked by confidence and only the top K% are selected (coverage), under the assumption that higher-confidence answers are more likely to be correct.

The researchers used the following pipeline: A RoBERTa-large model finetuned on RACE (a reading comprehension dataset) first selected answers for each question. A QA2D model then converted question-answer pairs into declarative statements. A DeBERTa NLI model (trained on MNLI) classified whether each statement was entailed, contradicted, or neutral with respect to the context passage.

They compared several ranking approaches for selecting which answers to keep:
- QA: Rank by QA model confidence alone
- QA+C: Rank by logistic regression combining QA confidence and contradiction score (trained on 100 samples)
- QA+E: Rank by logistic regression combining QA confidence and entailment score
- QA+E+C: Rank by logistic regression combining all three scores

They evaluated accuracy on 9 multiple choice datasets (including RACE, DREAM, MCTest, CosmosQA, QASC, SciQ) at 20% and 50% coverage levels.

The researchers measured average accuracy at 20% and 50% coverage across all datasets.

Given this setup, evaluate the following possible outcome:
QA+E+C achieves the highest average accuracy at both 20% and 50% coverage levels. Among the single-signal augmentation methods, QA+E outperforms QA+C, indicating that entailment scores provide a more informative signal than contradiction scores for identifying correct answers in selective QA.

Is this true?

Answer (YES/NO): NO